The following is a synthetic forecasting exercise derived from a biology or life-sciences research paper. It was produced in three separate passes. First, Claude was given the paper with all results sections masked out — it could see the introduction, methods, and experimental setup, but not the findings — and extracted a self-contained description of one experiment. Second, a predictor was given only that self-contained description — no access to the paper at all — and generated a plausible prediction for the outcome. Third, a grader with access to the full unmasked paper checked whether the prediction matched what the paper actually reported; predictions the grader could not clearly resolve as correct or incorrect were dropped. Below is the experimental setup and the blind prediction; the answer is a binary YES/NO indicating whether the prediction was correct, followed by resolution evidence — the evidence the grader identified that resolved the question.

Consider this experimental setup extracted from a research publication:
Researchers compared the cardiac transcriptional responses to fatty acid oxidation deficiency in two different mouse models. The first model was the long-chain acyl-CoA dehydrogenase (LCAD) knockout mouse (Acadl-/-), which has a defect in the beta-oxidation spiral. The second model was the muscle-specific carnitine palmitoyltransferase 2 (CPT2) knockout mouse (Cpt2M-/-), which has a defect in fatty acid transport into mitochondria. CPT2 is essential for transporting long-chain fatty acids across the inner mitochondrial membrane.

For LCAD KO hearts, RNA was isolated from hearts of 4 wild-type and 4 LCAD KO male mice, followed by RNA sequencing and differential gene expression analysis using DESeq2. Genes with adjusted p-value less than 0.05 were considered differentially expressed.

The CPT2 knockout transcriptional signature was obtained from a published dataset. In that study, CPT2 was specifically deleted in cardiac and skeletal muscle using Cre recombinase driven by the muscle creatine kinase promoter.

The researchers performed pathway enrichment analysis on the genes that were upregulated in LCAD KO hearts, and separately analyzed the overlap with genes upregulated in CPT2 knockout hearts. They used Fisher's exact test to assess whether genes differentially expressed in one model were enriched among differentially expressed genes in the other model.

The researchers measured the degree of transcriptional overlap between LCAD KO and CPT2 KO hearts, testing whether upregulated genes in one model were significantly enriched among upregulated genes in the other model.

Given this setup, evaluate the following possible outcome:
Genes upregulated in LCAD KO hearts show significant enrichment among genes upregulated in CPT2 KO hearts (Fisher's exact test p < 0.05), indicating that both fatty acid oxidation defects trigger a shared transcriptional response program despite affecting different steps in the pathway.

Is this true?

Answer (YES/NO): YES